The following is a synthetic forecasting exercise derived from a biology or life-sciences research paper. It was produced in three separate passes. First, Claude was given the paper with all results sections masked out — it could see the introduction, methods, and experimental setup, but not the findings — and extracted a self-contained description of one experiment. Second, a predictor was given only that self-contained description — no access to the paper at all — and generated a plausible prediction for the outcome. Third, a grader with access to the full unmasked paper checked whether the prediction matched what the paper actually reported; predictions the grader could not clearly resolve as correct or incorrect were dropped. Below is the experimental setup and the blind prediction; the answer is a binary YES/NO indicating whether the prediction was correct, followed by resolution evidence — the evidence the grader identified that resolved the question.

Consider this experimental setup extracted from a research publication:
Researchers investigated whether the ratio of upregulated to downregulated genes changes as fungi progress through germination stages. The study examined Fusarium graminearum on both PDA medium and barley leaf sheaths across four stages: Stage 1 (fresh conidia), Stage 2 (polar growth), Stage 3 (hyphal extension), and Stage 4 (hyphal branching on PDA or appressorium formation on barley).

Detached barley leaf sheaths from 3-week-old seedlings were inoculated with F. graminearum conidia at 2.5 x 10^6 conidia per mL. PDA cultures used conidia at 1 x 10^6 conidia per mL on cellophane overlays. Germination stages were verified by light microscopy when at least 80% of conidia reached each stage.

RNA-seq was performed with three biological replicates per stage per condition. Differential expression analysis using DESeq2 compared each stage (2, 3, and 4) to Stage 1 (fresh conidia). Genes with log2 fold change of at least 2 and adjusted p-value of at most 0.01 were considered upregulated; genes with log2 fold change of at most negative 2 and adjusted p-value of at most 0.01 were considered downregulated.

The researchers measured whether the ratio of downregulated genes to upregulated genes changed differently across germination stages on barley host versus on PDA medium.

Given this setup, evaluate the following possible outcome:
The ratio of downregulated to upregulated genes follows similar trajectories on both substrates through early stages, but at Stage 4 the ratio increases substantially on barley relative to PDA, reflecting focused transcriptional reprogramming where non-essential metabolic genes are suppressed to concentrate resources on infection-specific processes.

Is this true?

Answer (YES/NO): NO